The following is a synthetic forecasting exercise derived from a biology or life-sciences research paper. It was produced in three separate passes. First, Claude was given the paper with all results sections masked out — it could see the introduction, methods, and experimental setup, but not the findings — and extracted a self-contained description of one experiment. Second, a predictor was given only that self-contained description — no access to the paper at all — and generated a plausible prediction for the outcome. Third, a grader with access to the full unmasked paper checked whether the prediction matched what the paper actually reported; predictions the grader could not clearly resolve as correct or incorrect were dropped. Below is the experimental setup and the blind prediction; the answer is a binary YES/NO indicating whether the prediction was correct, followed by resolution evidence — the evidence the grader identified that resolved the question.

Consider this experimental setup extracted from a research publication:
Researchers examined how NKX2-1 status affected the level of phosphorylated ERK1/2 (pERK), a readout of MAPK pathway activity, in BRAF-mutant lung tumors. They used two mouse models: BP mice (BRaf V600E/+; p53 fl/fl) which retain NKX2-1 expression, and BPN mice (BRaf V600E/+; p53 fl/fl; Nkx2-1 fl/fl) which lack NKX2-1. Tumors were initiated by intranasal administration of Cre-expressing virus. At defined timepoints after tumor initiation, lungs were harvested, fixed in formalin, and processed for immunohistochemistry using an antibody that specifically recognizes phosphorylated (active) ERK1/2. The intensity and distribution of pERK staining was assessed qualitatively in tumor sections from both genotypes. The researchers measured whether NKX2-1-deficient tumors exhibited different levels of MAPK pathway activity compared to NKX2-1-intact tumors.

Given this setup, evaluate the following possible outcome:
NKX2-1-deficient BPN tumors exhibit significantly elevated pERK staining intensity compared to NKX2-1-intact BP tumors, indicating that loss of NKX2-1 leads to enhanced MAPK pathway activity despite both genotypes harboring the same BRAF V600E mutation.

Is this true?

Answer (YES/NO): YES